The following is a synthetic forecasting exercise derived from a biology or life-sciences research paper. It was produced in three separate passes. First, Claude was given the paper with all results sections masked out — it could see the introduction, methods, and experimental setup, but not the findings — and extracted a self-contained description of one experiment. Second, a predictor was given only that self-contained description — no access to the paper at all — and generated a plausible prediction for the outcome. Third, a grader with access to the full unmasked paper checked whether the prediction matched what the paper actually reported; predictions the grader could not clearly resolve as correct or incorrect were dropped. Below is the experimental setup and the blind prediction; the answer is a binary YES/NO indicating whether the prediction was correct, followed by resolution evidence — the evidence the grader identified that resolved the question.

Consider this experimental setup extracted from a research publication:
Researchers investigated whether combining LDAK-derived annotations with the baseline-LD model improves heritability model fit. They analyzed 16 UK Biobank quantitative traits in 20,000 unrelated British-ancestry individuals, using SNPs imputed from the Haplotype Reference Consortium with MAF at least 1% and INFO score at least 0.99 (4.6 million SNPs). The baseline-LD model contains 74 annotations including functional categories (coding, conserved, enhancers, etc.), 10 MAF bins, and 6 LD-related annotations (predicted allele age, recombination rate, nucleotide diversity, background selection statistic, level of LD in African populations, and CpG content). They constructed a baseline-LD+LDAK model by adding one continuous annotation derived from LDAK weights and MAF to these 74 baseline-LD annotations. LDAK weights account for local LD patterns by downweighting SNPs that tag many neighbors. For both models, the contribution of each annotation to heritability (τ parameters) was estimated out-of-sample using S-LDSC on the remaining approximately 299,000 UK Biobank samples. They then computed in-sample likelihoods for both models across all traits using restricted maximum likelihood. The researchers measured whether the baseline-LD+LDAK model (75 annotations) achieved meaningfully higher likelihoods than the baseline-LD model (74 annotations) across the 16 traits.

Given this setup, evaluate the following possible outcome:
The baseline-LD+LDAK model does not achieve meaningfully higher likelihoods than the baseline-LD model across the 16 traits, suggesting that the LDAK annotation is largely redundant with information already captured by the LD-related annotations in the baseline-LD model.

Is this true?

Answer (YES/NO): YES